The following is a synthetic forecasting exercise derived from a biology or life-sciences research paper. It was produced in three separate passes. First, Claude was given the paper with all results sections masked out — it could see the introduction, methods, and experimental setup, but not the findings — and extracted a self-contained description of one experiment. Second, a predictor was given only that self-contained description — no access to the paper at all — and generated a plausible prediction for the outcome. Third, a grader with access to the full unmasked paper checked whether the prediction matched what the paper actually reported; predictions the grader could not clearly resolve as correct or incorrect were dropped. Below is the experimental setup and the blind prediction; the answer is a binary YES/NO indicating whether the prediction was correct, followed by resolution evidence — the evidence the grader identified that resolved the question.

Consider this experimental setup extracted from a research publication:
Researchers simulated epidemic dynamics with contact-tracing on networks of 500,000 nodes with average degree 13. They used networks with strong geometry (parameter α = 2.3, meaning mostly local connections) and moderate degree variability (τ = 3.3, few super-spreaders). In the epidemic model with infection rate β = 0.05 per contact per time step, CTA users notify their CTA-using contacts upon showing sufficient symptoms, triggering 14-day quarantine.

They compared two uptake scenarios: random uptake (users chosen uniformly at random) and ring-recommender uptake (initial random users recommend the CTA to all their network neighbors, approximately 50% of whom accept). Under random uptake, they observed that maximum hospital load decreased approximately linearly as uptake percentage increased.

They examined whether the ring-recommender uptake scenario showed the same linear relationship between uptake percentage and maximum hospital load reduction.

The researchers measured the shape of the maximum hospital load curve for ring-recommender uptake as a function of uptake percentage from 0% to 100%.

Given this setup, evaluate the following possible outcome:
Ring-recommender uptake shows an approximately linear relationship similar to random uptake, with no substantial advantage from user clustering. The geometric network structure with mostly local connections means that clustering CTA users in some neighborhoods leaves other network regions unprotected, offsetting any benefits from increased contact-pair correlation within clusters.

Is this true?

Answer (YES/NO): NO